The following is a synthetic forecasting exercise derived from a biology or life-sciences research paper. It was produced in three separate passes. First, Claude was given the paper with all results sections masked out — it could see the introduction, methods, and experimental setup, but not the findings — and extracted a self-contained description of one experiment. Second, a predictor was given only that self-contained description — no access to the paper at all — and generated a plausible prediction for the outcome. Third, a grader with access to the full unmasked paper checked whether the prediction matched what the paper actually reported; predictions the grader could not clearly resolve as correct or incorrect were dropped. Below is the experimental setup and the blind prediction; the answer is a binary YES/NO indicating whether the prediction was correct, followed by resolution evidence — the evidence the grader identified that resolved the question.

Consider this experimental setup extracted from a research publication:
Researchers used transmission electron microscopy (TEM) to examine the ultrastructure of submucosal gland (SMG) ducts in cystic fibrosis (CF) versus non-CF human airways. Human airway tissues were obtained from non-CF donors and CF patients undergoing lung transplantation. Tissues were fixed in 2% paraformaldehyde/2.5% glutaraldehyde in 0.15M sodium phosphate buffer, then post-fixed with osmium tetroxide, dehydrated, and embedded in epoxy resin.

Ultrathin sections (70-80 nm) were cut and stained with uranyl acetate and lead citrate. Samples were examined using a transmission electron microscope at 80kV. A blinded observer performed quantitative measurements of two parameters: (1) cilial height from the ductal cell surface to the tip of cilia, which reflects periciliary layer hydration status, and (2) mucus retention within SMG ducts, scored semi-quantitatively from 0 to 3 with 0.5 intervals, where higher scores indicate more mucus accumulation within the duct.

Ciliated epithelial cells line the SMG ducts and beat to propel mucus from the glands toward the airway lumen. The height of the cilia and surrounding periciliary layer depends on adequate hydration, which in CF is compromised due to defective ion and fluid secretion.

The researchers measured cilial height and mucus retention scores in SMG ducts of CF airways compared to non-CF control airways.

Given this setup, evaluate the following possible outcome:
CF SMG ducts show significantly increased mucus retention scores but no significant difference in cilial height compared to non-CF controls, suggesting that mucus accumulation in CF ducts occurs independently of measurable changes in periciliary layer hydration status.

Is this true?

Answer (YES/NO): NO